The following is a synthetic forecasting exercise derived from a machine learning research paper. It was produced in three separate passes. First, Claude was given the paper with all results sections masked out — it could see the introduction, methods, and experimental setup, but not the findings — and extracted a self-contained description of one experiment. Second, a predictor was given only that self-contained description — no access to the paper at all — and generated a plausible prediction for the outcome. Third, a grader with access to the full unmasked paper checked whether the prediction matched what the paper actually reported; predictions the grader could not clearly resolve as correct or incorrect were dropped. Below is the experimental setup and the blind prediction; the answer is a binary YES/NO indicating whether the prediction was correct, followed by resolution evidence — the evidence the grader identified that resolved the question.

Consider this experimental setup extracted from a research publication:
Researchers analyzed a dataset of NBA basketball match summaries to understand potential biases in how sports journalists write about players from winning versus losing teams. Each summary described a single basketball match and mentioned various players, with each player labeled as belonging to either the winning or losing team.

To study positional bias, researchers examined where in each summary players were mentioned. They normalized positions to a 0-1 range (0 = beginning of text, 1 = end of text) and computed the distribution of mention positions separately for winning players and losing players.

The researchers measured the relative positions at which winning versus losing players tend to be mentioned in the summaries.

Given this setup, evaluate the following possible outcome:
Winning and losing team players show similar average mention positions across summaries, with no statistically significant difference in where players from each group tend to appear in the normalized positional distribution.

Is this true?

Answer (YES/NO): NO